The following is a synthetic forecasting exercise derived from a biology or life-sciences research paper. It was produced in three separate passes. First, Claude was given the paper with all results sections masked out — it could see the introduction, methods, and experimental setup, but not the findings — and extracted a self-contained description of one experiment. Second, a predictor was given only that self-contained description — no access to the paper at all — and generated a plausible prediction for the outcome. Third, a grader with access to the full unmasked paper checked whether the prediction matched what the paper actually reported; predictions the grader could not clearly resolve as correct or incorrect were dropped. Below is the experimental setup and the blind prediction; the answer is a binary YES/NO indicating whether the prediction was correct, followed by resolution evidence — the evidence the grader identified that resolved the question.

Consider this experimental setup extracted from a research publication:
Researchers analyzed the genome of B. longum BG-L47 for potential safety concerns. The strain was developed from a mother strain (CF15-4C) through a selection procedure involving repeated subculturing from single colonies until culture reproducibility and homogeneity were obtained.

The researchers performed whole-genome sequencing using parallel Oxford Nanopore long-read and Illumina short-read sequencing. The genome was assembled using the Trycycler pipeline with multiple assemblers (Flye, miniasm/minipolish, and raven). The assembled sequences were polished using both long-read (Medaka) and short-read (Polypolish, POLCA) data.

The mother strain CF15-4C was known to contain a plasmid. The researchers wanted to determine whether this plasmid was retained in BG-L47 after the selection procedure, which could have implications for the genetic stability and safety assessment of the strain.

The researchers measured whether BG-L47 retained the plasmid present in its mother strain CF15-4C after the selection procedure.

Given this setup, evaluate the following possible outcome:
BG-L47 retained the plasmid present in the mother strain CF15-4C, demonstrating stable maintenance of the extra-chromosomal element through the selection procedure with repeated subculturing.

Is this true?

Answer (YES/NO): NO